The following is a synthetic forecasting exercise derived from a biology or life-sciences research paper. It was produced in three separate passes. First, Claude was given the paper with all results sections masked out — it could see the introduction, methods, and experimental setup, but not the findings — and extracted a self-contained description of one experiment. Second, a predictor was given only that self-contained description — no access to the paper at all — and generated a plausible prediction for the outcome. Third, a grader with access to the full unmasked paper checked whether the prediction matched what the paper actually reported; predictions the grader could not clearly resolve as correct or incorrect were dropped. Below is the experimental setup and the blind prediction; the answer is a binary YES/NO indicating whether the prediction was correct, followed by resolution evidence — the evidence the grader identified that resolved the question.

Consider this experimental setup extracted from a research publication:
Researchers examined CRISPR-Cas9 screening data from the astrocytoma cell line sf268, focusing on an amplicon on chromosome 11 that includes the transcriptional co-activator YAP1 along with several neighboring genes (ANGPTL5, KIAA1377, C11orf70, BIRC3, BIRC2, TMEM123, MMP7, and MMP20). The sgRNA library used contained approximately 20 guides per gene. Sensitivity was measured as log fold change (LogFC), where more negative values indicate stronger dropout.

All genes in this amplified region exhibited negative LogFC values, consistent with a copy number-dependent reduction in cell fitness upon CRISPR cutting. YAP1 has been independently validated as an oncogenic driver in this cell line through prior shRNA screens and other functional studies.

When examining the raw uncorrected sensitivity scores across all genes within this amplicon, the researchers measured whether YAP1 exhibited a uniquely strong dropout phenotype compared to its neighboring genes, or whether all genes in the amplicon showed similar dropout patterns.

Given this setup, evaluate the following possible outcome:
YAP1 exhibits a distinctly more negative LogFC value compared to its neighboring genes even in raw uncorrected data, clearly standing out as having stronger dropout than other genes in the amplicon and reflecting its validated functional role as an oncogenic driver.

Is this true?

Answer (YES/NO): YES